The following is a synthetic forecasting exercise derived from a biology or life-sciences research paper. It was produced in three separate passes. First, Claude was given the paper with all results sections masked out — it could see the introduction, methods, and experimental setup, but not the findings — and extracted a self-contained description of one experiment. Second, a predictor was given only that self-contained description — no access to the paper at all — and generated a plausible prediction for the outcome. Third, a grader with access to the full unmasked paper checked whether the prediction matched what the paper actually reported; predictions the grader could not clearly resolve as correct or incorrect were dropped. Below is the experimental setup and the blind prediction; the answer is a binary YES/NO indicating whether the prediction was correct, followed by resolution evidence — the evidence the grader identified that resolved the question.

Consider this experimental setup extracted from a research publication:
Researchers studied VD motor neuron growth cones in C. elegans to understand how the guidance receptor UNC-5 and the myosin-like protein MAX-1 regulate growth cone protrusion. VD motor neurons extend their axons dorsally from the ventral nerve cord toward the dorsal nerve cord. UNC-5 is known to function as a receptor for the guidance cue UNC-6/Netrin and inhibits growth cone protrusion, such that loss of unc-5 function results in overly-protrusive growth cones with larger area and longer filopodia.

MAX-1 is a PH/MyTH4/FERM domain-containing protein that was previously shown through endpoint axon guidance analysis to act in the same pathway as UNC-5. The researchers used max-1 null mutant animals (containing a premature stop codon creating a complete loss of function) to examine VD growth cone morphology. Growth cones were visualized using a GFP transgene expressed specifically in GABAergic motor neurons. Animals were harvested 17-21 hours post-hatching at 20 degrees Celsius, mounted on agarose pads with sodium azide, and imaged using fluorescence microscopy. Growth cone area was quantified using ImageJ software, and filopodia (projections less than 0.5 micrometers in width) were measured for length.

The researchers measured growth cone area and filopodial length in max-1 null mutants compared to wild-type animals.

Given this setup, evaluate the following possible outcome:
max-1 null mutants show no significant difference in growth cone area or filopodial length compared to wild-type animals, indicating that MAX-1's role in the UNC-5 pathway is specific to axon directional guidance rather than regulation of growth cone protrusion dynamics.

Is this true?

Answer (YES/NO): NO